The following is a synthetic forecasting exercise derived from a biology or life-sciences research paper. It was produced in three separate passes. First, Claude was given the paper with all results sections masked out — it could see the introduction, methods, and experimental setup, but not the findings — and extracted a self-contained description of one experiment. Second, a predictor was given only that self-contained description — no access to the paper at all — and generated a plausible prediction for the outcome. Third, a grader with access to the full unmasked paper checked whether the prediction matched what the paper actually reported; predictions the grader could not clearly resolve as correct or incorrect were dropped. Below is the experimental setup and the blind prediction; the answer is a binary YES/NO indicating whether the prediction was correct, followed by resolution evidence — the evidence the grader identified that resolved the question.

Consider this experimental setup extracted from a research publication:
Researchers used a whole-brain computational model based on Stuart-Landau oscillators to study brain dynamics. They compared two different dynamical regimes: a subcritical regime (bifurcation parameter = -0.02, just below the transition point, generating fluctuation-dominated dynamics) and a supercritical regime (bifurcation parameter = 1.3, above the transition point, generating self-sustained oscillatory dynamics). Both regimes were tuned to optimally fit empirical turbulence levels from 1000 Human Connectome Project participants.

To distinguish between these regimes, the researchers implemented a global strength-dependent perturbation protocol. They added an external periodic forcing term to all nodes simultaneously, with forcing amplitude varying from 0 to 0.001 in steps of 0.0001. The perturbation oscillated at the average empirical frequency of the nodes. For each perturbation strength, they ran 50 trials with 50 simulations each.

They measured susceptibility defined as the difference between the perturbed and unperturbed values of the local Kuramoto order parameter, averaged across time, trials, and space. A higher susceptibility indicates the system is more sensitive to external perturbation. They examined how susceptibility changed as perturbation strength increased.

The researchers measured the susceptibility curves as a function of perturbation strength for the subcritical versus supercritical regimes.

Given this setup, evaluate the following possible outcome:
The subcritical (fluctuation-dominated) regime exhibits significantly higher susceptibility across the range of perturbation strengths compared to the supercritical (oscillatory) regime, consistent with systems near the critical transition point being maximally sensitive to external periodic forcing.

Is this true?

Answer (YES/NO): YES